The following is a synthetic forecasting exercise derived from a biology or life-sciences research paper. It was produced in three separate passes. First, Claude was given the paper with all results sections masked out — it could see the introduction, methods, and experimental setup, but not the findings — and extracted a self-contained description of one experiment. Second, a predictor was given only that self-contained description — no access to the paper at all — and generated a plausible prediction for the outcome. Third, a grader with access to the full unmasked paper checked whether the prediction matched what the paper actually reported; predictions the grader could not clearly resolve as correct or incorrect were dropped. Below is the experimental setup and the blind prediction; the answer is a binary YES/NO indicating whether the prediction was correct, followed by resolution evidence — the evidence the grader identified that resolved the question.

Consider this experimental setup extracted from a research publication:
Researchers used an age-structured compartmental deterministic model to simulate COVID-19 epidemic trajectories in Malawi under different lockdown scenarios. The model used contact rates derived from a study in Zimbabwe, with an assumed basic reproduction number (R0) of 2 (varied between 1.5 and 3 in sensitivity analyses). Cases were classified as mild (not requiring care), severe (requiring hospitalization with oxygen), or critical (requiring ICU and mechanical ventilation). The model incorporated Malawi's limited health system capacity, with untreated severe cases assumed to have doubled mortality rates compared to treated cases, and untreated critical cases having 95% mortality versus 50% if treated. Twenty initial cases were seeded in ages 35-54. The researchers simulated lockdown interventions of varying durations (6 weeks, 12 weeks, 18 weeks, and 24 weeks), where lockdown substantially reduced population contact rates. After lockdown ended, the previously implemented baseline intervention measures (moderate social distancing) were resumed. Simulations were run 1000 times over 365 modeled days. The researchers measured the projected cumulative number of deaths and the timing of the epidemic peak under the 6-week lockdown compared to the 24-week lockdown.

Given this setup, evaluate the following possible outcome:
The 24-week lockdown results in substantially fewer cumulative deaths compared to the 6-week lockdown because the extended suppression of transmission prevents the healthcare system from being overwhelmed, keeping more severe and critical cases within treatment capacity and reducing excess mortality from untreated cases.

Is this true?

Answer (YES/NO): NO